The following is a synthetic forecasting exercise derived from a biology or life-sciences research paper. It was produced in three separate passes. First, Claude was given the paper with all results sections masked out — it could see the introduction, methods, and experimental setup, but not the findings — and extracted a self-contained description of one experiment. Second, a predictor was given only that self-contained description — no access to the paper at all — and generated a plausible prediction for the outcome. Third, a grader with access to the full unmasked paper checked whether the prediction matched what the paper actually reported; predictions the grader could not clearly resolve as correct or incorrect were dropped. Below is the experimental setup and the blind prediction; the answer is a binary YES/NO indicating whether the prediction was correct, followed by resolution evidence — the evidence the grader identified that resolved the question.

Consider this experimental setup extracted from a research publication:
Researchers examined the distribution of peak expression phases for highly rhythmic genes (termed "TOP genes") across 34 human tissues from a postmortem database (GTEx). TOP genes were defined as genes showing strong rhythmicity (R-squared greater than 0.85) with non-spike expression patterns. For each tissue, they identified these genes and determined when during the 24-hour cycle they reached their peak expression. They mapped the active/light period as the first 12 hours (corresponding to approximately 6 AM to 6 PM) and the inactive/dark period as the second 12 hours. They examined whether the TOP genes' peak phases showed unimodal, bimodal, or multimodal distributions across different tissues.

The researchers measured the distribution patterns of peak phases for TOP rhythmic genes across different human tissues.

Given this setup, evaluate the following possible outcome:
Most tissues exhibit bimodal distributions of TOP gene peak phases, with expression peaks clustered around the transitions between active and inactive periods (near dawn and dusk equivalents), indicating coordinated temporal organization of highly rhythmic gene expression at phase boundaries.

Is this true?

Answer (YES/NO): NO